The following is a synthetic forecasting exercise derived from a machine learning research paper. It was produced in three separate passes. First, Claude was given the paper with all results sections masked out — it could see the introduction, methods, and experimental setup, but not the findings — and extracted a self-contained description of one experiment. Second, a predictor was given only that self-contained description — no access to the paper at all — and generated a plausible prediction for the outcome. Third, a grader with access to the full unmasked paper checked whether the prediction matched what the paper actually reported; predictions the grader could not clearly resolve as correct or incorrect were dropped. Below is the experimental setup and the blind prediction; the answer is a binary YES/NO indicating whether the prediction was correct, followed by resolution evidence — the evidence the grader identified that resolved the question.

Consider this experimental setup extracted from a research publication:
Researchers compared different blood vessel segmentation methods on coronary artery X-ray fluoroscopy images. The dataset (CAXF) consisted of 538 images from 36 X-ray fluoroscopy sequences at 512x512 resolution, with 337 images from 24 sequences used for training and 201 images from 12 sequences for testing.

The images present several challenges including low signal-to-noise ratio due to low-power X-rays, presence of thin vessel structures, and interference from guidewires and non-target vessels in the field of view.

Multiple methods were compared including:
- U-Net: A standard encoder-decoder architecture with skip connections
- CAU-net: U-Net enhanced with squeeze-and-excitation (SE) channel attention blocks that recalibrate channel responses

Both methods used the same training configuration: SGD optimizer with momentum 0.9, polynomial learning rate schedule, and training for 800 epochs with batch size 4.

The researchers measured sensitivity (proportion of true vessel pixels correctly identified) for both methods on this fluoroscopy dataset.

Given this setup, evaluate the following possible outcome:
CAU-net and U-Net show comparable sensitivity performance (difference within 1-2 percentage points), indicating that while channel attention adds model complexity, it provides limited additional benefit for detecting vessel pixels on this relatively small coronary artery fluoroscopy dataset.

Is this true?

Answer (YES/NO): YES